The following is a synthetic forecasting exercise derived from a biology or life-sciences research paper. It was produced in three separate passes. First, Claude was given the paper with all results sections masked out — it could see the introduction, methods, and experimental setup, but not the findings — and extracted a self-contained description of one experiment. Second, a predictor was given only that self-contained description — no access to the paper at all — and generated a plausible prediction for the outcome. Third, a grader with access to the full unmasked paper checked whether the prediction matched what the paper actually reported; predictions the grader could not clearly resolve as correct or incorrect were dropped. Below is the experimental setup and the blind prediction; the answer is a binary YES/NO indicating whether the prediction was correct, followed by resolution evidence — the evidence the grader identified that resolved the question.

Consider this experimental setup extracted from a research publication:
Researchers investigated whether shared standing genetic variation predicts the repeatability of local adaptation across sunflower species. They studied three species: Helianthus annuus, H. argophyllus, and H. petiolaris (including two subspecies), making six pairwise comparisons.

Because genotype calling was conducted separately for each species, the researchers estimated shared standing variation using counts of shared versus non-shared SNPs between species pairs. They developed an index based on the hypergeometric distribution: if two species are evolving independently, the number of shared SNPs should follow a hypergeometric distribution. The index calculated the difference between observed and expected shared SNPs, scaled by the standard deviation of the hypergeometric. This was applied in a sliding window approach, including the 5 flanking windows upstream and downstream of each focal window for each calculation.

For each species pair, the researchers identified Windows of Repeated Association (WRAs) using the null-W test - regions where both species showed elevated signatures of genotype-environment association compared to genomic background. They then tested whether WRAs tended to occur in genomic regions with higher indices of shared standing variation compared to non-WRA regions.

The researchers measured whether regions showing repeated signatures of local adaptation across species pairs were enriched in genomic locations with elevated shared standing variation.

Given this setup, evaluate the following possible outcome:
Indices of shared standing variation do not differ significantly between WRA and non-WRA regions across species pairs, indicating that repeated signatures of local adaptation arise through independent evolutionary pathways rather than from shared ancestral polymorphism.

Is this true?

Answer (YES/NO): YES